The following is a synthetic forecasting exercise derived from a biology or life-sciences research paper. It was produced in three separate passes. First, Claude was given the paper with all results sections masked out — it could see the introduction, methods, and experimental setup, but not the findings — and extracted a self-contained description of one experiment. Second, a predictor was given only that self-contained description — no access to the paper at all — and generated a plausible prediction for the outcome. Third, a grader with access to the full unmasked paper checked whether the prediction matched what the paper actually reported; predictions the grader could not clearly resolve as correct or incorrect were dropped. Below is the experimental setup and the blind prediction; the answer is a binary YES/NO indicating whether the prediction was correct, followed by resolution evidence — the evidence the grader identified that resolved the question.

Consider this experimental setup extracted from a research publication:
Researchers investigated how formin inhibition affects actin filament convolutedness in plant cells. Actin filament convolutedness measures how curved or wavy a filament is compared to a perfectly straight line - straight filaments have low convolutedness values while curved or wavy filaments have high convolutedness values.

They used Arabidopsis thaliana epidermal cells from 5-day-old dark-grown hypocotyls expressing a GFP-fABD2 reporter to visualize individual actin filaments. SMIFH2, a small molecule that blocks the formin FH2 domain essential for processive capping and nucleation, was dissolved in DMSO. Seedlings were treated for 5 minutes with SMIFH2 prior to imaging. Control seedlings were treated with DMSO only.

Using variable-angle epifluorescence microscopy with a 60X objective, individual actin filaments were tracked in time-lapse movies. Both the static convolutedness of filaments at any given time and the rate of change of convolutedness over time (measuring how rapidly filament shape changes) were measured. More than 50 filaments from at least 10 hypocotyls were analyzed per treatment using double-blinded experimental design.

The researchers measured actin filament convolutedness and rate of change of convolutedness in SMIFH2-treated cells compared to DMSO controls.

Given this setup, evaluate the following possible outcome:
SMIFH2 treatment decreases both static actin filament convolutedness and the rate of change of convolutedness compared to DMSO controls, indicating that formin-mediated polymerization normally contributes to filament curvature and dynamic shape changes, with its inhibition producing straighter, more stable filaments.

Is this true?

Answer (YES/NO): YES